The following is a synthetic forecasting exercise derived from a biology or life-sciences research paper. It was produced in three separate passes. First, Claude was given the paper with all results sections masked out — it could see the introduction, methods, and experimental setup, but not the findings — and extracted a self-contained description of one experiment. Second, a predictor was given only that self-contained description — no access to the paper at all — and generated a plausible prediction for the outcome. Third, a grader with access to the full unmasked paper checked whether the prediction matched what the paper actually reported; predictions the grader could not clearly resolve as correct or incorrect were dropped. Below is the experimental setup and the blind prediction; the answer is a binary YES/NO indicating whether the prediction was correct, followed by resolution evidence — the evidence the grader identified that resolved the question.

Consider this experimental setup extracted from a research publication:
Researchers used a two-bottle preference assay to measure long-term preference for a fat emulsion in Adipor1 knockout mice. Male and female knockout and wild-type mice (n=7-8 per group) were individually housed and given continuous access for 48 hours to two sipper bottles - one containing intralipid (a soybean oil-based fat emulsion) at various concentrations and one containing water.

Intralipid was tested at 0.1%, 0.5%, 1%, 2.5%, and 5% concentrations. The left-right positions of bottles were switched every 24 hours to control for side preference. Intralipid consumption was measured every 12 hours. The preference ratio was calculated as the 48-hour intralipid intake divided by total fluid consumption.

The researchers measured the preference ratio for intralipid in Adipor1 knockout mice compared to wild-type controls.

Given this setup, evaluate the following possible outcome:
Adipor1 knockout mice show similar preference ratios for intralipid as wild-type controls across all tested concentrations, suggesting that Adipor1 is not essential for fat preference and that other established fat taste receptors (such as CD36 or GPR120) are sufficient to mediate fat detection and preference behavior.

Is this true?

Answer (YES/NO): YES